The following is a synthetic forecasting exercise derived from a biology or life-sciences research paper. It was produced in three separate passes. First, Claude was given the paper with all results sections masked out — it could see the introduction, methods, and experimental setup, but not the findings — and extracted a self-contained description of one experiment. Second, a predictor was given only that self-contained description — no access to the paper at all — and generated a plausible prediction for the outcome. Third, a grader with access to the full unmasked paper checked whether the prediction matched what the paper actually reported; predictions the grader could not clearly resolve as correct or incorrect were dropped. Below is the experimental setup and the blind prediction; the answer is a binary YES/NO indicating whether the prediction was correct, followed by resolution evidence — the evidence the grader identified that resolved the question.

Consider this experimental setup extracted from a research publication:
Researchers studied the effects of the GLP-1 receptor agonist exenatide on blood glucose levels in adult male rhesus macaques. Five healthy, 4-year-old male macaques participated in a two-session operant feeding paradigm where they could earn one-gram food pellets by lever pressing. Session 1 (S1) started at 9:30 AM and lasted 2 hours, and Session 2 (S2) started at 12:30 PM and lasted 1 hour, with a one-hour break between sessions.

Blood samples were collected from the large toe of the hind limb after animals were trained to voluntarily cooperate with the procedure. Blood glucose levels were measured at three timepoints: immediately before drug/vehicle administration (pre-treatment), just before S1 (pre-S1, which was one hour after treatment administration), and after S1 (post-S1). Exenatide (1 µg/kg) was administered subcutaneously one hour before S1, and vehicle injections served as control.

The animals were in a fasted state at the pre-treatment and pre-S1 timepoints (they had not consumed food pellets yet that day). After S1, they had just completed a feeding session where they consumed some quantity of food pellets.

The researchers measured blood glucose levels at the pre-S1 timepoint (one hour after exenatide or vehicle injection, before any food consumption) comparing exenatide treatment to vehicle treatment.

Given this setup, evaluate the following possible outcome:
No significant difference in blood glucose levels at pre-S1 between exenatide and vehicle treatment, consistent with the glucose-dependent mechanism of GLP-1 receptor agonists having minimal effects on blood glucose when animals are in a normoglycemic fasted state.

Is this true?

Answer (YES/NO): NO